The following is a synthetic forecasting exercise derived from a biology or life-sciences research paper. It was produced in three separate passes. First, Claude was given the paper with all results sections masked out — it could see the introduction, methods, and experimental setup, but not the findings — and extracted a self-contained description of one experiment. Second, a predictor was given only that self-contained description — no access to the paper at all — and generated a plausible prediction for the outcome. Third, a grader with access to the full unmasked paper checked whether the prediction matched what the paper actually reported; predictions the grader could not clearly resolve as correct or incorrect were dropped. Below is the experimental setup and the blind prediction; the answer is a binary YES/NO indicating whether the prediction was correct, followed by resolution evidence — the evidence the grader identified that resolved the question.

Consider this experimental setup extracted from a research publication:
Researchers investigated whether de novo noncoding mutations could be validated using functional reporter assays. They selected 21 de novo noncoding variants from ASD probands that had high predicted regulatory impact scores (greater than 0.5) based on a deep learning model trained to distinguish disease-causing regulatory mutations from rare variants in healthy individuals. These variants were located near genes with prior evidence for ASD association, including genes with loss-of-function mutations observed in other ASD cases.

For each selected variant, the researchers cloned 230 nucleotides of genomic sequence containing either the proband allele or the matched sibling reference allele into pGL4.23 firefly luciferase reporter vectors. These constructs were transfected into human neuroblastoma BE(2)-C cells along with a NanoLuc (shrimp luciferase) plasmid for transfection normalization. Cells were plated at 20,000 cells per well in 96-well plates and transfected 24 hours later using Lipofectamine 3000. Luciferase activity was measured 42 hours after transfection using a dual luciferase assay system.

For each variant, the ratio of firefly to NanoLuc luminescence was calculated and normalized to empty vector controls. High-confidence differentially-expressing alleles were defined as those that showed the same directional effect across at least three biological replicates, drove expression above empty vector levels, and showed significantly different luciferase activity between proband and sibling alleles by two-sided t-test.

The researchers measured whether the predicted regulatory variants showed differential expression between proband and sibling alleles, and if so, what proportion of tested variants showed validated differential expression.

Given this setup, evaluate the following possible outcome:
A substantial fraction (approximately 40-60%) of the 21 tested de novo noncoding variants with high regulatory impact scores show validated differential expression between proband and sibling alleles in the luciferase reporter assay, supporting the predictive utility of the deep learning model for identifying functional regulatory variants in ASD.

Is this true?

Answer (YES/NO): NO